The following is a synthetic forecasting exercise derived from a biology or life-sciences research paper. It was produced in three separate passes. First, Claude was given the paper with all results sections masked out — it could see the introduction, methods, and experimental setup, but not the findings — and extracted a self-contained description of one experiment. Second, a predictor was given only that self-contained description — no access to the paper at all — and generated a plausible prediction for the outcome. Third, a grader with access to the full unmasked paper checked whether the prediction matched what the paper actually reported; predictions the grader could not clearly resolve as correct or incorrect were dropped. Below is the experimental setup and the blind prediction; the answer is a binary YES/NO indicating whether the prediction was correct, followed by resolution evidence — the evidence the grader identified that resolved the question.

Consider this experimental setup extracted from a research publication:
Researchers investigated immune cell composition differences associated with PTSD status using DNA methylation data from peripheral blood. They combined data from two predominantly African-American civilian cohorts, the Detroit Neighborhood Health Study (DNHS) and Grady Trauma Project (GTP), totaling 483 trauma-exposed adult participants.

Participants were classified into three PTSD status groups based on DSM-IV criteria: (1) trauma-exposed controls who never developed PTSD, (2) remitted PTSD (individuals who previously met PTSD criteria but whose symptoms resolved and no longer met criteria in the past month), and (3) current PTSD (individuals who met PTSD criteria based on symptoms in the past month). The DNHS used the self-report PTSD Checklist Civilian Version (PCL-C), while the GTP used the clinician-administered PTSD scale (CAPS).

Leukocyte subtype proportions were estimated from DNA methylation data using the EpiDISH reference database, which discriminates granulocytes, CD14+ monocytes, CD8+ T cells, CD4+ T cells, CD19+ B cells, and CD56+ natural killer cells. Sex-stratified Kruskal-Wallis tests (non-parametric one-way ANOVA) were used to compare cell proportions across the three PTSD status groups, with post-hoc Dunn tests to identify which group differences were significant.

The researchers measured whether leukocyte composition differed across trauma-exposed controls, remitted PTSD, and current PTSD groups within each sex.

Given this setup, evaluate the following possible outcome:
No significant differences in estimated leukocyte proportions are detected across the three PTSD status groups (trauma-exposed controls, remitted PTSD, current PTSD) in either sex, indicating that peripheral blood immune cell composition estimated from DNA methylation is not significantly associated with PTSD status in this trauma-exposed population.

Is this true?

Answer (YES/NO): NO